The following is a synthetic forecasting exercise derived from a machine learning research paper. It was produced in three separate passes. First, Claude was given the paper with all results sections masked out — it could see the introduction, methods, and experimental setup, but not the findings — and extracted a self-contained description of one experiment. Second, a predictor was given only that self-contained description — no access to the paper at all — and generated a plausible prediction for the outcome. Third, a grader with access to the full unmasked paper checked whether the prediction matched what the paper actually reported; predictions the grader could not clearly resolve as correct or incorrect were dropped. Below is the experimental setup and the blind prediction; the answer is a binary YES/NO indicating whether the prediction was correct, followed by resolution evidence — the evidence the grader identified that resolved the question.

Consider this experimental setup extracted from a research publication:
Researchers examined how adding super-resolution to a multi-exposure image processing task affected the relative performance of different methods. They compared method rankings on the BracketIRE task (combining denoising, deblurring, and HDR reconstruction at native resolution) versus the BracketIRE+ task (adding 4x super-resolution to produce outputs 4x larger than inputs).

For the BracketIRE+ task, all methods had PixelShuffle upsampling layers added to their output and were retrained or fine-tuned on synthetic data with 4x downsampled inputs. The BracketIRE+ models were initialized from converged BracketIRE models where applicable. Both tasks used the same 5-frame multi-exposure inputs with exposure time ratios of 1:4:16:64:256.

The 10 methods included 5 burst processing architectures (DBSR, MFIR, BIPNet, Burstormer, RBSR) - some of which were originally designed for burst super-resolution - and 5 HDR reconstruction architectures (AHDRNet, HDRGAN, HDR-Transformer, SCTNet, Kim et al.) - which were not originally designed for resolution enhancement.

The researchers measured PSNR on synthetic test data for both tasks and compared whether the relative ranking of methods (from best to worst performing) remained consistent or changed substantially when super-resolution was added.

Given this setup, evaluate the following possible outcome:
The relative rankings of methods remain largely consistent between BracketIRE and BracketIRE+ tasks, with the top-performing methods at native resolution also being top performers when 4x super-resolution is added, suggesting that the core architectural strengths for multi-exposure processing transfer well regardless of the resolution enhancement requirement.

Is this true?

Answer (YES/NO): YES